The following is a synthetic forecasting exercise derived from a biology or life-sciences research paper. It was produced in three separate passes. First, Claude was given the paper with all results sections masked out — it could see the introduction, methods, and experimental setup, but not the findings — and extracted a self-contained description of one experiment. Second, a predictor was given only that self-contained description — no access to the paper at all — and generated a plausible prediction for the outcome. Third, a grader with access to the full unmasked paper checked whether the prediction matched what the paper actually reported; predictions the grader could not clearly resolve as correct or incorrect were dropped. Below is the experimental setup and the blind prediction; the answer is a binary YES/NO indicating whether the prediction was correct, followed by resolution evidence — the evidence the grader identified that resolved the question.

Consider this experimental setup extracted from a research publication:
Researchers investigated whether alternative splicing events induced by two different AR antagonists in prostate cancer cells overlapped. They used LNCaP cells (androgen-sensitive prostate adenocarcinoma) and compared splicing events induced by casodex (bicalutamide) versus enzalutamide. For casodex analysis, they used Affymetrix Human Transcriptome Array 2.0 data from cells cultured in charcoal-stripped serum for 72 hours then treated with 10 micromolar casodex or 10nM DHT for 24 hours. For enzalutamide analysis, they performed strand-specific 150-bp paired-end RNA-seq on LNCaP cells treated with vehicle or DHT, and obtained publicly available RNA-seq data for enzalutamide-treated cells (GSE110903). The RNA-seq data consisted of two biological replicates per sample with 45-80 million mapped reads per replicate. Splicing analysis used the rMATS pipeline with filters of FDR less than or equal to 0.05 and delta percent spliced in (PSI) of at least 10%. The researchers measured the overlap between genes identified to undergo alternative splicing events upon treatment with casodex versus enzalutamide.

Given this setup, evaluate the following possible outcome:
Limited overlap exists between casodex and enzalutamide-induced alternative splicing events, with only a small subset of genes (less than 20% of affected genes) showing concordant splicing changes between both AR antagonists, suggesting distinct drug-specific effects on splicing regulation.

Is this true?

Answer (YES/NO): YES